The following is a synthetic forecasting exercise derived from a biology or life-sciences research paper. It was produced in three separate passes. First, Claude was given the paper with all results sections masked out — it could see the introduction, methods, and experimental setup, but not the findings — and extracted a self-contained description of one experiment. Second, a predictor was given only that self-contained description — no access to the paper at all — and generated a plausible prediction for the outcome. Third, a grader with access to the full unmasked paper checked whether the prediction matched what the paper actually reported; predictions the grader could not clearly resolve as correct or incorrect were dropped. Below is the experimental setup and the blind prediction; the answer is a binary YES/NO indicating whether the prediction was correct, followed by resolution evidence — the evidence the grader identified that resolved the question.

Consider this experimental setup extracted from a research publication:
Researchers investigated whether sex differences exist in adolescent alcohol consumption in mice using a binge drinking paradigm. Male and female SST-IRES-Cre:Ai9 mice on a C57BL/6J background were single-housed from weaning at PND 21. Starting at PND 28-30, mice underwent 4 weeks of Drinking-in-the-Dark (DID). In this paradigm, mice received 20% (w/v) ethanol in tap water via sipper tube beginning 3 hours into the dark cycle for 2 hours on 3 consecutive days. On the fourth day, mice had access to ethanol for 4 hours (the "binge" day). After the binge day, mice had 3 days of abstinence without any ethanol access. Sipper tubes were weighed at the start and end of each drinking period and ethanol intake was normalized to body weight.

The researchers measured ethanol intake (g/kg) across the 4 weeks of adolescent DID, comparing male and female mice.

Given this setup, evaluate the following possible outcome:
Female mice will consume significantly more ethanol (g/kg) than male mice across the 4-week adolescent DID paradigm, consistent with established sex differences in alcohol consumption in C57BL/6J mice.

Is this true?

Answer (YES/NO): YES